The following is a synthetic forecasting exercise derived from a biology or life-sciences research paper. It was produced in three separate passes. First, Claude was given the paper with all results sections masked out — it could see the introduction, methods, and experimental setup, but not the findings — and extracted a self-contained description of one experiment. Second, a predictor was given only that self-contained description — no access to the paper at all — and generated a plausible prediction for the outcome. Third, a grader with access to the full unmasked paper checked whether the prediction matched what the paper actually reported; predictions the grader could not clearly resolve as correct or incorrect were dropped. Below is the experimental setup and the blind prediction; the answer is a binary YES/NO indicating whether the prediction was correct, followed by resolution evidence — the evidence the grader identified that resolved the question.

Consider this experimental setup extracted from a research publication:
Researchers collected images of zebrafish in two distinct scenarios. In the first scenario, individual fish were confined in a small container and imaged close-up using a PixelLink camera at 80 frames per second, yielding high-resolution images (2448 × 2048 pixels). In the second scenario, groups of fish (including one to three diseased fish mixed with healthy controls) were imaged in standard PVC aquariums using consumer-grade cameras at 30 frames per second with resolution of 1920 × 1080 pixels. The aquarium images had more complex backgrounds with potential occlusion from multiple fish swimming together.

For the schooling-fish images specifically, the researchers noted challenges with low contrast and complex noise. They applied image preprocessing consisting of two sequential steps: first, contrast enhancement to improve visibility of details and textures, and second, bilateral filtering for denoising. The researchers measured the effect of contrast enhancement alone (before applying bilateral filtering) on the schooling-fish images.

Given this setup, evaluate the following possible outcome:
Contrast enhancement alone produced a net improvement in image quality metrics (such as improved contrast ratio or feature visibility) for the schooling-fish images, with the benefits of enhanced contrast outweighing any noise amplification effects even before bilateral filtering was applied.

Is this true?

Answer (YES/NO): NO